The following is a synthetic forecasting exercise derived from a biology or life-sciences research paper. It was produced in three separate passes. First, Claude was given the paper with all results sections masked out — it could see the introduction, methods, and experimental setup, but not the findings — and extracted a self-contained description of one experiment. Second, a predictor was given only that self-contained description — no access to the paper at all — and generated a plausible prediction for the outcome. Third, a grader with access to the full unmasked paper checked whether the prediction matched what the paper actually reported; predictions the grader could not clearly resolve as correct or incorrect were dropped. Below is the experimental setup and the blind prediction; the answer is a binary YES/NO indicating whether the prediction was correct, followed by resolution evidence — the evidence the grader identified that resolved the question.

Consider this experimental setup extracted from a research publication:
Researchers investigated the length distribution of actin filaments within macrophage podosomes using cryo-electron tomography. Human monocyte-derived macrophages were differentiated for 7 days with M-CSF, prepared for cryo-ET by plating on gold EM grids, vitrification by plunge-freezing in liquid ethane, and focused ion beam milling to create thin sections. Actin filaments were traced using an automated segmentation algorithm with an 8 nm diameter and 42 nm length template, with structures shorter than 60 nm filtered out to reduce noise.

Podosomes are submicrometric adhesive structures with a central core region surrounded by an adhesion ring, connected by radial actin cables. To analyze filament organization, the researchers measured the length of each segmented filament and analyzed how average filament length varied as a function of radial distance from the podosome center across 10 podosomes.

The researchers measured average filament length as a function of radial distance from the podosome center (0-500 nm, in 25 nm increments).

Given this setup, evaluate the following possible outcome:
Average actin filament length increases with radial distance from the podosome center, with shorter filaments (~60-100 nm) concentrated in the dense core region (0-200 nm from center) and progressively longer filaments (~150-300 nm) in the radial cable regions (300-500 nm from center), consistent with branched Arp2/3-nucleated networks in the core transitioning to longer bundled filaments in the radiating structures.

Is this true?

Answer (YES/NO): NO